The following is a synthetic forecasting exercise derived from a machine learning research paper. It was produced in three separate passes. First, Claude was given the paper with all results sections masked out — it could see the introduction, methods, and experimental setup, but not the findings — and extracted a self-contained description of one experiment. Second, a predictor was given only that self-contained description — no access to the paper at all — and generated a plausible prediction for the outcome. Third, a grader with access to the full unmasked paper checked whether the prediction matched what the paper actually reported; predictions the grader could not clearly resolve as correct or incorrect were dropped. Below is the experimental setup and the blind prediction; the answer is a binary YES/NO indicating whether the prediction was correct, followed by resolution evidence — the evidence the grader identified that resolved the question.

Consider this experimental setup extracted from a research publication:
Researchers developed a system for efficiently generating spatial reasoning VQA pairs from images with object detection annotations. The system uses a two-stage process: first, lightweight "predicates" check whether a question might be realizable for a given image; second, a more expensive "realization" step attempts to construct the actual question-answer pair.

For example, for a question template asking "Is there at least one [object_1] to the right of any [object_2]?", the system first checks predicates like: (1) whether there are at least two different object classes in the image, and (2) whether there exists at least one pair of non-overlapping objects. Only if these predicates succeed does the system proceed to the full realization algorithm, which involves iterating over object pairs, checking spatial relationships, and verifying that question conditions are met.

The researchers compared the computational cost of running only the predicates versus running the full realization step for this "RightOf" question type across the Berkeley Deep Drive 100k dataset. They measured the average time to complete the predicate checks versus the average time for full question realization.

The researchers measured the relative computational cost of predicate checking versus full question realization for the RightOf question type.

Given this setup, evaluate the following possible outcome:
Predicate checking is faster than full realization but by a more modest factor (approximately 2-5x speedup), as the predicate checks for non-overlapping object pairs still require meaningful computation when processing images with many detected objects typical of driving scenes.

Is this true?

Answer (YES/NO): NO